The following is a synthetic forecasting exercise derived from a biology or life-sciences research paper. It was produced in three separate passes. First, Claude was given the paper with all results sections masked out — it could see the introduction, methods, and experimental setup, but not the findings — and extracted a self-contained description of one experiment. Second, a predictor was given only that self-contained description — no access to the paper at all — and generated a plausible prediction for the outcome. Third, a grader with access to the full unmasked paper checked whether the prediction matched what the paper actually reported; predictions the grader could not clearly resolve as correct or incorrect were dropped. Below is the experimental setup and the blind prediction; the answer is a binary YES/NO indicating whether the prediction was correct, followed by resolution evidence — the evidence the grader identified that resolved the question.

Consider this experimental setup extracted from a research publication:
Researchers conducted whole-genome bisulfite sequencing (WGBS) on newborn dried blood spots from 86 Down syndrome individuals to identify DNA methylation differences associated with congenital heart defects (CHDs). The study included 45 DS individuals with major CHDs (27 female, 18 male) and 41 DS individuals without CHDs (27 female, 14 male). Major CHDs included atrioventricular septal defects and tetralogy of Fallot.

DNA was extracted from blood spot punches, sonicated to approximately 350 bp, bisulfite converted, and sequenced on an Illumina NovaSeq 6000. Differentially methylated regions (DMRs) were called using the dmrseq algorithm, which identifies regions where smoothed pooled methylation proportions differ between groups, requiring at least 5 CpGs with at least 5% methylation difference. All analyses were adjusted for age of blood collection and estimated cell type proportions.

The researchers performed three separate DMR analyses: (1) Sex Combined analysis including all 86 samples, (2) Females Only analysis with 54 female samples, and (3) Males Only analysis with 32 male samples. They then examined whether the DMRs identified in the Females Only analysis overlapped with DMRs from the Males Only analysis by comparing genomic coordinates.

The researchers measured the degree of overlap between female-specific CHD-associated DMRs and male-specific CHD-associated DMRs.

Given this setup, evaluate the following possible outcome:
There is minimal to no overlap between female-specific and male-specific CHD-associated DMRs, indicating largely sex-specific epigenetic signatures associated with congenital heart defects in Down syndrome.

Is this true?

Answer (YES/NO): YES